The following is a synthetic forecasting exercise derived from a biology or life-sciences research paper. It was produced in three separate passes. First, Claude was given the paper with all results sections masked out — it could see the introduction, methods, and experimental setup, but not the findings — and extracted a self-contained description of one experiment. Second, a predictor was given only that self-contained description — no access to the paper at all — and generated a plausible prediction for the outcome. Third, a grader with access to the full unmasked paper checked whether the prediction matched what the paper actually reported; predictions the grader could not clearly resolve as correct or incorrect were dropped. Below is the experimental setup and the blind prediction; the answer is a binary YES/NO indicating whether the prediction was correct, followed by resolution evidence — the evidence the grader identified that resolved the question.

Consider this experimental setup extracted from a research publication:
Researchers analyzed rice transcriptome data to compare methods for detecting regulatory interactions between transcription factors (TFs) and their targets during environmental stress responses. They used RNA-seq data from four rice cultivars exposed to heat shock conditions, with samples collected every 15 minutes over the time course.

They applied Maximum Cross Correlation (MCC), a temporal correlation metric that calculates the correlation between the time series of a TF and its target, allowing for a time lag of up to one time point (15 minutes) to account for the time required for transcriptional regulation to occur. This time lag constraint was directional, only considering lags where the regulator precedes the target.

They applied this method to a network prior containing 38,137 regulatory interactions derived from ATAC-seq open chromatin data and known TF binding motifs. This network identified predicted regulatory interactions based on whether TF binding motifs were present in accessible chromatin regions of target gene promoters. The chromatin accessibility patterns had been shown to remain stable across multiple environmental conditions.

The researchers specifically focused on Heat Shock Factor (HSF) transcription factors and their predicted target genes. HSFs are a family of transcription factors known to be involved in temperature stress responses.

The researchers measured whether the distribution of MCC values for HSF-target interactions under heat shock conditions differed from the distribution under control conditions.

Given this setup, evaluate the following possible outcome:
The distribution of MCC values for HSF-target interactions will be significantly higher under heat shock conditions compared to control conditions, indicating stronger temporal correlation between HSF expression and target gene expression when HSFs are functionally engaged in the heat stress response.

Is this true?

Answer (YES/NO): YES